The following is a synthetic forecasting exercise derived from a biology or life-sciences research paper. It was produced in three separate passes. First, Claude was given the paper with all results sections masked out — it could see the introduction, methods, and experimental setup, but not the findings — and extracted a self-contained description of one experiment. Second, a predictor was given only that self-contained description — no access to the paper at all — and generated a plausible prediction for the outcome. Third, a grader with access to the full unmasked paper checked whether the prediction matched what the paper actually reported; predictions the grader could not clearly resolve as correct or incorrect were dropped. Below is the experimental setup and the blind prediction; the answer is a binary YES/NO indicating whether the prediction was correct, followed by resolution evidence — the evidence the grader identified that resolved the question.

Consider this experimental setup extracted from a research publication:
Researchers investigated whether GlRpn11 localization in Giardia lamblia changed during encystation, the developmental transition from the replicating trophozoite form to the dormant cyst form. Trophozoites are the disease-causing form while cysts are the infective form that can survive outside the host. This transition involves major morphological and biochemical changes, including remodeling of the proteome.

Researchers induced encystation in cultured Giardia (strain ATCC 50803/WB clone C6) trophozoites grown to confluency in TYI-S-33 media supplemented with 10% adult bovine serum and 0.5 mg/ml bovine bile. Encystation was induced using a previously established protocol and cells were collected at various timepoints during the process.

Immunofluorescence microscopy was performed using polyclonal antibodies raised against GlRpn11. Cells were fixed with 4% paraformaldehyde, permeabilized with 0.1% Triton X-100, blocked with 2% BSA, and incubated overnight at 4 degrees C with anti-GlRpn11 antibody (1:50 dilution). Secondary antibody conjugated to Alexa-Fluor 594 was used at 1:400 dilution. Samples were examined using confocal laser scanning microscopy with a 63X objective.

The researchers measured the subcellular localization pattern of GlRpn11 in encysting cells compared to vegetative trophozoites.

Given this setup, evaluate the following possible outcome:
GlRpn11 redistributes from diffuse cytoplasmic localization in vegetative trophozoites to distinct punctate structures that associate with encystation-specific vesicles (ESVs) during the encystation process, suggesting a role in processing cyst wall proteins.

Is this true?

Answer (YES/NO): NO